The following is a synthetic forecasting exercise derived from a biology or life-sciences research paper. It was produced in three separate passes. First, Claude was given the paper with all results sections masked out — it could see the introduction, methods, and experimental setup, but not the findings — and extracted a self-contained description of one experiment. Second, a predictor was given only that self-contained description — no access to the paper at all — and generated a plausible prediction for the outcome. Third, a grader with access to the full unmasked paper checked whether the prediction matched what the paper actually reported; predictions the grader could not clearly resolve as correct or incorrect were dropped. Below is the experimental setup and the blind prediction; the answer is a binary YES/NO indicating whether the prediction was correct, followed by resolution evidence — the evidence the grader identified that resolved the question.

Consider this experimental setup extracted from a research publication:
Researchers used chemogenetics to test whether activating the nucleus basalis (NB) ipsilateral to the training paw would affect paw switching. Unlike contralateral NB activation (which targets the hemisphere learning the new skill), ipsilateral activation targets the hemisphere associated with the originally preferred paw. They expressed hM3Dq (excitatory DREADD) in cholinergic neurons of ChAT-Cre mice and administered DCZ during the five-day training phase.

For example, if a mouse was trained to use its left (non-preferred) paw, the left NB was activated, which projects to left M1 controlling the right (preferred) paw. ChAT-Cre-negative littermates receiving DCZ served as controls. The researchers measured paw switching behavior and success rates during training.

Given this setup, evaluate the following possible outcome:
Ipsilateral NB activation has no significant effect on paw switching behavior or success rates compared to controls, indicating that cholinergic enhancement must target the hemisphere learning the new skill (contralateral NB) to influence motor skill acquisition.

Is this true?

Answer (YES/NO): NO